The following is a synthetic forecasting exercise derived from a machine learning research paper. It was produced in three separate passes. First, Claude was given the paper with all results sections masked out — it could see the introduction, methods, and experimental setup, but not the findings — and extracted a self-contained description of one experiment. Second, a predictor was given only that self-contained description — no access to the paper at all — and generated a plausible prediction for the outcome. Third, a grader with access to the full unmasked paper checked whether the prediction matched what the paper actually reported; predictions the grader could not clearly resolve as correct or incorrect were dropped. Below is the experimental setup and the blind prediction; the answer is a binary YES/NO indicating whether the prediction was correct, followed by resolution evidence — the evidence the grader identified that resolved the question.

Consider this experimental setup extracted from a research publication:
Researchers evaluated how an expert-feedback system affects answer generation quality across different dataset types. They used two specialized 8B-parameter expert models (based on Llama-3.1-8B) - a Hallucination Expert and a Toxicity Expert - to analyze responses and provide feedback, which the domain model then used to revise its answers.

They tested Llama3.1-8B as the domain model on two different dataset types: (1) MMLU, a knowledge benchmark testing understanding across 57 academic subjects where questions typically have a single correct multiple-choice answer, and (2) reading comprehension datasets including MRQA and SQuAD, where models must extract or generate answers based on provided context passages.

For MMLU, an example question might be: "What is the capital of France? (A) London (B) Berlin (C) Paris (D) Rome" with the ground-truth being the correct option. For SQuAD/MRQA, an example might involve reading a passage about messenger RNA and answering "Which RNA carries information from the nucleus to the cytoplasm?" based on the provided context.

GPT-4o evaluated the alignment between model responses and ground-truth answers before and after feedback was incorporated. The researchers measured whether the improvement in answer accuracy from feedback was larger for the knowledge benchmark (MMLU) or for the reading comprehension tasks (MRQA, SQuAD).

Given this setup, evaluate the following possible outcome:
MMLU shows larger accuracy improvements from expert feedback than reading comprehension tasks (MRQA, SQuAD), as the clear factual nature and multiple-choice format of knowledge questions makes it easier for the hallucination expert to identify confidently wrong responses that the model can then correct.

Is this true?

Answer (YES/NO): NO